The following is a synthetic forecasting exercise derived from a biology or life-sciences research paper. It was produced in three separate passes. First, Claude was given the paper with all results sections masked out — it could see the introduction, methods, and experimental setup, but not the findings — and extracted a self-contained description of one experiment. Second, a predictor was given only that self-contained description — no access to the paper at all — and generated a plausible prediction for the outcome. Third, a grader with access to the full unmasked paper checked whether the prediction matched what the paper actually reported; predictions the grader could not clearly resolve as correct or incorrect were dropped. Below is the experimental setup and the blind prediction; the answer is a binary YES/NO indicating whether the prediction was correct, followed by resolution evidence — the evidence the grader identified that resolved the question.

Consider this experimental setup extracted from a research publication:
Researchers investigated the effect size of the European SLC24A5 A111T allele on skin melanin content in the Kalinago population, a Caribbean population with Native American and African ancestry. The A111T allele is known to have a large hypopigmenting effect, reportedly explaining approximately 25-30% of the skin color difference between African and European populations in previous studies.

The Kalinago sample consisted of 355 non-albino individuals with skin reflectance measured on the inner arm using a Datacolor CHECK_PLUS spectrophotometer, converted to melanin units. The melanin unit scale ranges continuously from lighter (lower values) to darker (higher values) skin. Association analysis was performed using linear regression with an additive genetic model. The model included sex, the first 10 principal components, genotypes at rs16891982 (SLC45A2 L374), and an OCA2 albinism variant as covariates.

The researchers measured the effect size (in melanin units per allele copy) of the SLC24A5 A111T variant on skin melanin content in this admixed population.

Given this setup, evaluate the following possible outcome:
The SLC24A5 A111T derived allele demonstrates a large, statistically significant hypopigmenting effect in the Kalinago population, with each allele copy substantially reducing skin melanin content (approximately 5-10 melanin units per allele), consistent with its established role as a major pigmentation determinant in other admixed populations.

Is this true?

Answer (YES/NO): YES